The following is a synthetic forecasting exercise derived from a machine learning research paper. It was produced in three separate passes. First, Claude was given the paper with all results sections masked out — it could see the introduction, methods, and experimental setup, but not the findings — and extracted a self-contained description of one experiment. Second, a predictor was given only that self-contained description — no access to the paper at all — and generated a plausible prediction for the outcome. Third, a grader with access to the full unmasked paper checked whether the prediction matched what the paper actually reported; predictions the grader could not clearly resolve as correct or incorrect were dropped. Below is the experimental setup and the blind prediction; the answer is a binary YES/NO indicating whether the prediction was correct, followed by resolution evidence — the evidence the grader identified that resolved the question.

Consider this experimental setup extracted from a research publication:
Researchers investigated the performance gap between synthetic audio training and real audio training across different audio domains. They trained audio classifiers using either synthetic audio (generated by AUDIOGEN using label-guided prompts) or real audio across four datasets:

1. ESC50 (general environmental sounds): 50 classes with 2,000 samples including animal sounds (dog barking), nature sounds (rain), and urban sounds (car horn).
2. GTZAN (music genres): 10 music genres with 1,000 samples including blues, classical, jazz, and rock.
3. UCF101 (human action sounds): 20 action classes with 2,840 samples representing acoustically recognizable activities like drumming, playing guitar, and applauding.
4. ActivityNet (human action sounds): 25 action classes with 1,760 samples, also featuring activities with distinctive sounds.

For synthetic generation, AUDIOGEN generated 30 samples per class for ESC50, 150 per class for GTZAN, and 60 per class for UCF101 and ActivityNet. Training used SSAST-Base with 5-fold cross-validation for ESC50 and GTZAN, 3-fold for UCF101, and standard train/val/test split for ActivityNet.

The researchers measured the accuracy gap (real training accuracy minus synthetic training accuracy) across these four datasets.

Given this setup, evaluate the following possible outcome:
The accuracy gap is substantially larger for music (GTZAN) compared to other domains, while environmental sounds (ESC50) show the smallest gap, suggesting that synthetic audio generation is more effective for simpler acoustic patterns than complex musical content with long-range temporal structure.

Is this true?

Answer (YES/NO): NO